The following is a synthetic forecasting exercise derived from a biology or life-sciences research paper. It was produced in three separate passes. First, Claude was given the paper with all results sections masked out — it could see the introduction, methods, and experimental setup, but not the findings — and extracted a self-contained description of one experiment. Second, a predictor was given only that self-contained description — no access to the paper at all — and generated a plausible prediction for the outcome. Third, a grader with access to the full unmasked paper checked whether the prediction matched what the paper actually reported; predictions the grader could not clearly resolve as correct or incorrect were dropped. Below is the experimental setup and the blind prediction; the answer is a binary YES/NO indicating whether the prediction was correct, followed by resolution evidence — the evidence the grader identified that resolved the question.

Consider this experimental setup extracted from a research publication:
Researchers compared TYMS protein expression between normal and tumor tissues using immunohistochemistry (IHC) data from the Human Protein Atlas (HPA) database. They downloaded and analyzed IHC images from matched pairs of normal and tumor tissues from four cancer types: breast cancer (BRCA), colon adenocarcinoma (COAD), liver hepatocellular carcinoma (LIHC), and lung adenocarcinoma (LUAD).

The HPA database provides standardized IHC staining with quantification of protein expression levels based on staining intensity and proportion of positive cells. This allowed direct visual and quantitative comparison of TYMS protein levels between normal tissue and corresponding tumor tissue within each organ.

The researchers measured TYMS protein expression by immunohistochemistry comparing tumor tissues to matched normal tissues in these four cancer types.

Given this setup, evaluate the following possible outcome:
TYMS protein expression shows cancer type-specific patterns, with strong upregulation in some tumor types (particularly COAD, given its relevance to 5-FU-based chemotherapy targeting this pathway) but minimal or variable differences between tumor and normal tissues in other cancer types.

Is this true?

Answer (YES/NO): NO